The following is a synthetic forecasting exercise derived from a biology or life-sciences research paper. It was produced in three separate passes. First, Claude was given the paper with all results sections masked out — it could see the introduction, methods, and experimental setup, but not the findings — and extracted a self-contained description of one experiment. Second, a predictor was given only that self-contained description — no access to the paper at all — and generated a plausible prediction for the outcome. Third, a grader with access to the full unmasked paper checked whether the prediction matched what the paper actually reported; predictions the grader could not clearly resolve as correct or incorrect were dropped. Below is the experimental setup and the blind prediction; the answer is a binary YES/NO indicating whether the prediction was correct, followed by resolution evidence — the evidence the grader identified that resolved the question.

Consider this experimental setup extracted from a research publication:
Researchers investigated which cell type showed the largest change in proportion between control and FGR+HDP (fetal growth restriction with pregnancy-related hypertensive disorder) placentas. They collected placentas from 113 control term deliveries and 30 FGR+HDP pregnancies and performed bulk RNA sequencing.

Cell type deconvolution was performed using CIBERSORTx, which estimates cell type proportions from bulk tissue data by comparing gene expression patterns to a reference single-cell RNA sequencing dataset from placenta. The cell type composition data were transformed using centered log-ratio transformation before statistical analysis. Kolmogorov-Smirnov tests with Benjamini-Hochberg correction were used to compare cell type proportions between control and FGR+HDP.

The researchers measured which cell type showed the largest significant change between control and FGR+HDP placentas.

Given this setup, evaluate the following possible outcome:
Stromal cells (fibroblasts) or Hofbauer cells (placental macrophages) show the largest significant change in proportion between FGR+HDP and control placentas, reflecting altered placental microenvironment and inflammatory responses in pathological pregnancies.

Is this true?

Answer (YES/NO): NO